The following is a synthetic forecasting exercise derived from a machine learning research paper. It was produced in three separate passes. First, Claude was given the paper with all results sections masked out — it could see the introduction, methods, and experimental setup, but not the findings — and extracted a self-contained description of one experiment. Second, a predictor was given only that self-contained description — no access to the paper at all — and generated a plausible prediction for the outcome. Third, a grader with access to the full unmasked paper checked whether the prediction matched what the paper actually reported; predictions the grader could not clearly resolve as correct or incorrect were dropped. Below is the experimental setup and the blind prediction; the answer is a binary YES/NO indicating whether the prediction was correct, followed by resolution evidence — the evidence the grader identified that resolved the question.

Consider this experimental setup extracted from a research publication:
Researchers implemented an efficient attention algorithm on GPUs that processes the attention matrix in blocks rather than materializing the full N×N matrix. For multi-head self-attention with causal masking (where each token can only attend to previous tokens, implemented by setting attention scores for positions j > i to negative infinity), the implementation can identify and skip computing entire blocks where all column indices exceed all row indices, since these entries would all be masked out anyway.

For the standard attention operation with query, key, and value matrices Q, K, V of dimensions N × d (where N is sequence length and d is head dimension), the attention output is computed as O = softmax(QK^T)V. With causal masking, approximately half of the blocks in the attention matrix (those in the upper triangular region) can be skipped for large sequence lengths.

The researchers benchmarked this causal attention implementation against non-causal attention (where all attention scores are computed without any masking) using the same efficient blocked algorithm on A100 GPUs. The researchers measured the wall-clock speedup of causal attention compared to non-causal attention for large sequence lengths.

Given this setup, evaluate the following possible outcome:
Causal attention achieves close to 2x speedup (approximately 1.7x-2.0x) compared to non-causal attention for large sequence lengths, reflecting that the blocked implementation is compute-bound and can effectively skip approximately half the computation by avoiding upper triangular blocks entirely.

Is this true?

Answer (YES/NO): YES